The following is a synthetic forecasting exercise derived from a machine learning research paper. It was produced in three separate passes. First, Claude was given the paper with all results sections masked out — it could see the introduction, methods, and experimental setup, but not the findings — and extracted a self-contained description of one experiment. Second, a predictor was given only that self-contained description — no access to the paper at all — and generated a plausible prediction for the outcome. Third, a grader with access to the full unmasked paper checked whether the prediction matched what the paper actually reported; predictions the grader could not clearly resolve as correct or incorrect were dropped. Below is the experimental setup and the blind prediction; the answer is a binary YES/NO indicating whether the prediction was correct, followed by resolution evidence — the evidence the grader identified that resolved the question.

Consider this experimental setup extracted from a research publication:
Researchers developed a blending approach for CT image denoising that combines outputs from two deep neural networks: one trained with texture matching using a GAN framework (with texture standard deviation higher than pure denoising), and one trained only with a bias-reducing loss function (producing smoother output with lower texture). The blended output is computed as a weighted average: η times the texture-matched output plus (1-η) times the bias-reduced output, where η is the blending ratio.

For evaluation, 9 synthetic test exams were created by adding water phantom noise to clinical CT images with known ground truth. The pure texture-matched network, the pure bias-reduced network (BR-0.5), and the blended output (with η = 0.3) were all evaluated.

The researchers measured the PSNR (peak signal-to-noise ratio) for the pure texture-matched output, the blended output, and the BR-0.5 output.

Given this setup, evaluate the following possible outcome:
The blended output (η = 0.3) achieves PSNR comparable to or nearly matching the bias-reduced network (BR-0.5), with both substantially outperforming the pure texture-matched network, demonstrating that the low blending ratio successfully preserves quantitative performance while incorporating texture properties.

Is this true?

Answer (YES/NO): NO